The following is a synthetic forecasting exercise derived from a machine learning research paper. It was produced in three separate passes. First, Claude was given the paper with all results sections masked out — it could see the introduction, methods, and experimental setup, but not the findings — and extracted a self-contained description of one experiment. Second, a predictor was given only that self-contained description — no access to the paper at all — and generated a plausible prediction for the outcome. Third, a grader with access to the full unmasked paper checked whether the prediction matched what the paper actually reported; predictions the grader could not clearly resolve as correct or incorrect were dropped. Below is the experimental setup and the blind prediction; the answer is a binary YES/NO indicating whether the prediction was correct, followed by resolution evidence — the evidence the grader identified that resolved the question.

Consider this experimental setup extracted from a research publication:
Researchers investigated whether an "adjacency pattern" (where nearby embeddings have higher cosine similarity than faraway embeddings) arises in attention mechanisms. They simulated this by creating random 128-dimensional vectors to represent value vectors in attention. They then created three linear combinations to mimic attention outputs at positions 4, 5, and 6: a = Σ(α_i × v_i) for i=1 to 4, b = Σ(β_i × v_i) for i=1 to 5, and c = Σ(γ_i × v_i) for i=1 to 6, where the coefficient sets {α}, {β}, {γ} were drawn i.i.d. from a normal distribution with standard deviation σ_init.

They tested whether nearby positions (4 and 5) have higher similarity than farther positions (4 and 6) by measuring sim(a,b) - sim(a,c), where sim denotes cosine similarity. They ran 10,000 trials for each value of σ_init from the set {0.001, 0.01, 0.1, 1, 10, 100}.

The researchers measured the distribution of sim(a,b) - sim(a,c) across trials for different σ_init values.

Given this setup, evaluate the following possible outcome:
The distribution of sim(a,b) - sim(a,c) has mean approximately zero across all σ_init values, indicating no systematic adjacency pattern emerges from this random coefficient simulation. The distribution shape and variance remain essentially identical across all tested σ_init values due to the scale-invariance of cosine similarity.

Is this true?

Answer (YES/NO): NO